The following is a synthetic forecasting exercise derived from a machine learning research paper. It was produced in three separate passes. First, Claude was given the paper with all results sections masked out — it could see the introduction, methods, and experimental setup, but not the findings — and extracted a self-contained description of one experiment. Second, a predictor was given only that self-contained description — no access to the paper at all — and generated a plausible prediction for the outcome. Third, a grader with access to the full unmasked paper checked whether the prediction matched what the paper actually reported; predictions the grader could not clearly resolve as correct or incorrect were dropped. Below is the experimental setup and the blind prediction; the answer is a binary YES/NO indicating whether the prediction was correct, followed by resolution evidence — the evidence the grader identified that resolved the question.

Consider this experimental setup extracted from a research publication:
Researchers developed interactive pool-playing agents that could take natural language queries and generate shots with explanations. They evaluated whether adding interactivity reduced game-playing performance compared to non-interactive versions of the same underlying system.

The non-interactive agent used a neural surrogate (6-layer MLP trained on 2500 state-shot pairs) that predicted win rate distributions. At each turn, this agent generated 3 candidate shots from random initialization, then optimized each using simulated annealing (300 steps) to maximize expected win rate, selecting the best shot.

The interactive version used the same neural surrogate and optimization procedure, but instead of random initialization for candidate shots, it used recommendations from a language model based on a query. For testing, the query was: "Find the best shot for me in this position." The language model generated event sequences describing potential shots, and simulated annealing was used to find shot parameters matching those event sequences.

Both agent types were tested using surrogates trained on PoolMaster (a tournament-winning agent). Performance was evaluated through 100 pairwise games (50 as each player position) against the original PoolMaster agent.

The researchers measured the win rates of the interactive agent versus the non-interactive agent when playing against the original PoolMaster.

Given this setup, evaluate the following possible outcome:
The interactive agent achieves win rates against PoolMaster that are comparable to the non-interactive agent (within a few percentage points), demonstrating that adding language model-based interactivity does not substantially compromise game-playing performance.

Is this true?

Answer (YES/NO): NO